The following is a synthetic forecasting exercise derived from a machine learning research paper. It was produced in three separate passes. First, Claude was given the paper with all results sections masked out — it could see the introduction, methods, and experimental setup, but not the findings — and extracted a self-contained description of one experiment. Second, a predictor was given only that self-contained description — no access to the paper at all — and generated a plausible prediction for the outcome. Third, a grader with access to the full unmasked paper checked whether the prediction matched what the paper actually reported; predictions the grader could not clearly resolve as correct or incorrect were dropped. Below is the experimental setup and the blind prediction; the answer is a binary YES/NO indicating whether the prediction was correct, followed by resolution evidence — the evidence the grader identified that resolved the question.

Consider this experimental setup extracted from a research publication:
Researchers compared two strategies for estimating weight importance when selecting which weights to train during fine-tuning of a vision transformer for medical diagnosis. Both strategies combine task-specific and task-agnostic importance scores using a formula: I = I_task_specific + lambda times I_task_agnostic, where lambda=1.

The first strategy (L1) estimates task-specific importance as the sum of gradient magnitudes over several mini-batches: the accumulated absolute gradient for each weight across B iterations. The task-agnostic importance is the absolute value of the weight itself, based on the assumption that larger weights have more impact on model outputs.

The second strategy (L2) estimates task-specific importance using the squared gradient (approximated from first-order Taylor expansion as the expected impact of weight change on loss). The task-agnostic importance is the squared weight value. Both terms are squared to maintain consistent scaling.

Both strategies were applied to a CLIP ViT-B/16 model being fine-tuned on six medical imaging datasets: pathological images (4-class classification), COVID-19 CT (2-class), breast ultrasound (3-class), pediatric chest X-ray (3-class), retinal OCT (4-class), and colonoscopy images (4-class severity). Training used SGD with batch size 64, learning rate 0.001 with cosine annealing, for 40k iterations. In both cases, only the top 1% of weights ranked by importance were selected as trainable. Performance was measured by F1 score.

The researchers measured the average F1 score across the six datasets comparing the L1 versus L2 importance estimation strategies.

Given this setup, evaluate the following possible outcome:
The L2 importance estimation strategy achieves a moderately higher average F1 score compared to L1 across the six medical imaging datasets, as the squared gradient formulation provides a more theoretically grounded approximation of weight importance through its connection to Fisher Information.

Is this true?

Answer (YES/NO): YES